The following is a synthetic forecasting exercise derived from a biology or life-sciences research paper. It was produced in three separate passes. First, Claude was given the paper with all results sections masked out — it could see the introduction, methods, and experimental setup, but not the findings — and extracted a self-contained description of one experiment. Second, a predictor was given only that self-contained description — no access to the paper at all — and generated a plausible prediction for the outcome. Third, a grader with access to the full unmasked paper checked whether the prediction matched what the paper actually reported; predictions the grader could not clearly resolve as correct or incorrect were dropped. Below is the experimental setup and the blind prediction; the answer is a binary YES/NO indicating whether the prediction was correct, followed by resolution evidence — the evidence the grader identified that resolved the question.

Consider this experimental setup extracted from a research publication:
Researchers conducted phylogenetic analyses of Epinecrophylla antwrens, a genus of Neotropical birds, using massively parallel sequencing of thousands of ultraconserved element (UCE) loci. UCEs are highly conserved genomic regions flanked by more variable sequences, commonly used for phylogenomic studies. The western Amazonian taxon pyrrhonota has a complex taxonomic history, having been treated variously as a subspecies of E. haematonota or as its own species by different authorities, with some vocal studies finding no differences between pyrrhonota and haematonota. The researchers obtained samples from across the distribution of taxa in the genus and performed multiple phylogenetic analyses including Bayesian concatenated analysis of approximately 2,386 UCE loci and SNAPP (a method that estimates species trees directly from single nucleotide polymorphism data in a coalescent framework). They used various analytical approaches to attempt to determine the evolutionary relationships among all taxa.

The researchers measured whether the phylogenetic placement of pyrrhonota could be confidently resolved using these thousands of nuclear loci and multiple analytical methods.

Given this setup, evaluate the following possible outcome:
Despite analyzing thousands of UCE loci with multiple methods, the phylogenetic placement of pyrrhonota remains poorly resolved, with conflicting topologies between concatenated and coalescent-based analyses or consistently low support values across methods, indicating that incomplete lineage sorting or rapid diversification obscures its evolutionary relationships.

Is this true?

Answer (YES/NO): YES